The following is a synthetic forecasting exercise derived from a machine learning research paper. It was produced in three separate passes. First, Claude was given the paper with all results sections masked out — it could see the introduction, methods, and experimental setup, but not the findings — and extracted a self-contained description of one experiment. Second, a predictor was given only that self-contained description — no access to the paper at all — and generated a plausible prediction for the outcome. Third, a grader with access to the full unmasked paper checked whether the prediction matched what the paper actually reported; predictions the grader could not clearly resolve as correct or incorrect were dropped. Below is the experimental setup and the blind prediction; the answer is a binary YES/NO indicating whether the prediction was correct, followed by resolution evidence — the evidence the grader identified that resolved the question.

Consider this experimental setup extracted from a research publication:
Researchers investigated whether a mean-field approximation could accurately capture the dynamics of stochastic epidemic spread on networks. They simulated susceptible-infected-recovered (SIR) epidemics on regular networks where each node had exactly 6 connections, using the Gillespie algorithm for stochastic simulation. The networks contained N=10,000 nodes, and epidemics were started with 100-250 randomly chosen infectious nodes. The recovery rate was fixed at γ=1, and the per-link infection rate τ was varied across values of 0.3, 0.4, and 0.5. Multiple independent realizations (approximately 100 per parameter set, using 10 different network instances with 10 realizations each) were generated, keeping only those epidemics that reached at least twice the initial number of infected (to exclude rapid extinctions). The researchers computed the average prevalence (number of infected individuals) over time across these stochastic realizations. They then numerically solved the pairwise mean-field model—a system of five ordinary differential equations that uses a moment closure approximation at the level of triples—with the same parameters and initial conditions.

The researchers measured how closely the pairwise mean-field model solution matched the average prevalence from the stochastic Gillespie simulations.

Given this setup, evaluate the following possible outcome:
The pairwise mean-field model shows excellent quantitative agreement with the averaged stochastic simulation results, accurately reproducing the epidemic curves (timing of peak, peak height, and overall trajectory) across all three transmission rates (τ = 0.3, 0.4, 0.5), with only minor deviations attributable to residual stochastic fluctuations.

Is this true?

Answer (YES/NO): YES